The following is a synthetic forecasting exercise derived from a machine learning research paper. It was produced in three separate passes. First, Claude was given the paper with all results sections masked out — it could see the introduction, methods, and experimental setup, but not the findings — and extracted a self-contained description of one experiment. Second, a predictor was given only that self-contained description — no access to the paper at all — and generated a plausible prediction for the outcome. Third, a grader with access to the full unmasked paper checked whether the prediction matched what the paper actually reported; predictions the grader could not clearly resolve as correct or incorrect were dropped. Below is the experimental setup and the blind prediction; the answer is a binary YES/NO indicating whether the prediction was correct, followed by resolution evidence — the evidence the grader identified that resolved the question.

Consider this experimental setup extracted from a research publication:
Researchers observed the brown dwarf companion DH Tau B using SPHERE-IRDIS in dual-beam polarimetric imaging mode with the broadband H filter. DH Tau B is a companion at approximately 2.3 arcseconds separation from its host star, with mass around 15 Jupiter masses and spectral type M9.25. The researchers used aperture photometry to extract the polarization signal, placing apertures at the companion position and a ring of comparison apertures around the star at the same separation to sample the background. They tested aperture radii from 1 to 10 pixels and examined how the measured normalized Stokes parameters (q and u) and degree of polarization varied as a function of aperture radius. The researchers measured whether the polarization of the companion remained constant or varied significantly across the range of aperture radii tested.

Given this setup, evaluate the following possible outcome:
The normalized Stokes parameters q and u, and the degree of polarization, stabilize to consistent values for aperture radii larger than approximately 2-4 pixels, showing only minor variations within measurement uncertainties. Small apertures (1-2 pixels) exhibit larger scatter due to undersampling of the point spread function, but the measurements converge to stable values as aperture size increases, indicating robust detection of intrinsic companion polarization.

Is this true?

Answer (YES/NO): NO